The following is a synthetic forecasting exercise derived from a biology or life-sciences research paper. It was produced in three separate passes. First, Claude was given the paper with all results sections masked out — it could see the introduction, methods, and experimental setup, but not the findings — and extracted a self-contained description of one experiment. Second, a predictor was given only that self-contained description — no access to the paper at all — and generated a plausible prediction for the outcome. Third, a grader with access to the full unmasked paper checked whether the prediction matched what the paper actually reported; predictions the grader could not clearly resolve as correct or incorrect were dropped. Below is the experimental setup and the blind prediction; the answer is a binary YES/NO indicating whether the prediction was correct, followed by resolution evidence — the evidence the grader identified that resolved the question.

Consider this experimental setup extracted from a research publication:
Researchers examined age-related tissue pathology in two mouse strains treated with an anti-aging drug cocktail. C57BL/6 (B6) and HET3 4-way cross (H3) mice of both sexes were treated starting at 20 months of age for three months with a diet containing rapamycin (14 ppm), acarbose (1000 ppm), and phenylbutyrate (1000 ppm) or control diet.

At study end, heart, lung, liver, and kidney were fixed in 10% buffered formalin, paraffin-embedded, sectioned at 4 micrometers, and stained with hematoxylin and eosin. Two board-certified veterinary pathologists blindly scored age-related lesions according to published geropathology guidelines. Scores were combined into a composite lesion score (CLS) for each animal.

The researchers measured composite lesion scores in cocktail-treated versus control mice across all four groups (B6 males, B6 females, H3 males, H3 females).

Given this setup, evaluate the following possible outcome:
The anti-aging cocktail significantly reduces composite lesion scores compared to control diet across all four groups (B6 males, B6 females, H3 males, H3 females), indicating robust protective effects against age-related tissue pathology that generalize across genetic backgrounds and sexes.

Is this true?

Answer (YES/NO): NO